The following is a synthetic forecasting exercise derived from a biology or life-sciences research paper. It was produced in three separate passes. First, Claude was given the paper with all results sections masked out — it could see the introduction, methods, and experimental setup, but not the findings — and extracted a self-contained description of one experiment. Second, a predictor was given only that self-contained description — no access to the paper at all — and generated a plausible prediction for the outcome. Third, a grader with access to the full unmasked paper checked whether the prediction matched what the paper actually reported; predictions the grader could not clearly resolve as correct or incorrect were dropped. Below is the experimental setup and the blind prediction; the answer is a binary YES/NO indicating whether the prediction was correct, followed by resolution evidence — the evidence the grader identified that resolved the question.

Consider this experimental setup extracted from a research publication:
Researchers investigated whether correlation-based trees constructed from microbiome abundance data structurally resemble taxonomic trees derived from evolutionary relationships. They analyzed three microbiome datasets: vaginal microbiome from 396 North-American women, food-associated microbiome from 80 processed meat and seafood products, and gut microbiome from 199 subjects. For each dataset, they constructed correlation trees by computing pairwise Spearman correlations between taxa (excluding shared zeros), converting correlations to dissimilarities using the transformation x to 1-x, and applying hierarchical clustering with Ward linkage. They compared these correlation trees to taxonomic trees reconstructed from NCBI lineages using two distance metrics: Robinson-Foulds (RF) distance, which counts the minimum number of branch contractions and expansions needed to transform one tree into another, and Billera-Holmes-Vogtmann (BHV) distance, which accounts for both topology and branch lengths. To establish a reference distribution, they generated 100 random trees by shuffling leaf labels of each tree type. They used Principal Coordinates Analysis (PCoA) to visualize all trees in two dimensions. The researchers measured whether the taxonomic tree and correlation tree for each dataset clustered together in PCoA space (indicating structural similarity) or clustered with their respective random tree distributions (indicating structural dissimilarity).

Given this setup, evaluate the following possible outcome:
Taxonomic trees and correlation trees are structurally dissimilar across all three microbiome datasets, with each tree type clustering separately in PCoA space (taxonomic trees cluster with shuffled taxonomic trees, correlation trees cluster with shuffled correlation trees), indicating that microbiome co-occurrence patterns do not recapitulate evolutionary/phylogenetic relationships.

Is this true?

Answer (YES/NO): NO